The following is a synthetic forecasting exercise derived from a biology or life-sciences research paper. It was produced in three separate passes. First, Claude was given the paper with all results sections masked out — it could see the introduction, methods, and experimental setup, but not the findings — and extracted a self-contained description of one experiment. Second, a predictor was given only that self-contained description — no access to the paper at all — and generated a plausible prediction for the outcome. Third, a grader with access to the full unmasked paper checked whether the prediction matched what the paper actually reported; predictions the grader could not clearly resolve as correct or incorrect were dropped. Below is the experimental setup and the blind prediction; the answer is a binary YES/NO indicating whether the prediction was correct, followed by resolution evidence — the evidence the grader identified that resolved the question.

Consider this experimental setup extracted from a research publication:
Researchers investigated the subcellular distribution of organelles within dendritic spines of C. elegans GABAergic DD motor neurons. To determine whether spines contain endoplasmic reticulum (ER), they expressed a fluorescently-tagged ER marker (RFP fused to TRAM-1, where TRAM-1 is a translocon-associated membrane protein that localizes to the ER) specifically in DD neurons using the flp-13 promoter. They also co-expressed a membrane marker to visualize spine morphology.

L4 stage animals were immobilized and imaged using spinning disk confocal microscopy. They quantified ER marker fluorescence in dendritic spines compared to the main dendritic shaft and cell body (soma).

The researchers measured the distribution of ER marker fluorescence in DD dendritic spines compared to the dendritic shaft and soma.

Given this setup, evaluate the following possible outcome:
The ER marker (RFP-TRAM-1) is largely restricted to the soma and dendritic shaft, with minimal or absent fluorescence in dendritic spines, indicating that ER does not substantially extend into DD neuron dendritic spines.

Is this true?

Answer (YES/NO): NO